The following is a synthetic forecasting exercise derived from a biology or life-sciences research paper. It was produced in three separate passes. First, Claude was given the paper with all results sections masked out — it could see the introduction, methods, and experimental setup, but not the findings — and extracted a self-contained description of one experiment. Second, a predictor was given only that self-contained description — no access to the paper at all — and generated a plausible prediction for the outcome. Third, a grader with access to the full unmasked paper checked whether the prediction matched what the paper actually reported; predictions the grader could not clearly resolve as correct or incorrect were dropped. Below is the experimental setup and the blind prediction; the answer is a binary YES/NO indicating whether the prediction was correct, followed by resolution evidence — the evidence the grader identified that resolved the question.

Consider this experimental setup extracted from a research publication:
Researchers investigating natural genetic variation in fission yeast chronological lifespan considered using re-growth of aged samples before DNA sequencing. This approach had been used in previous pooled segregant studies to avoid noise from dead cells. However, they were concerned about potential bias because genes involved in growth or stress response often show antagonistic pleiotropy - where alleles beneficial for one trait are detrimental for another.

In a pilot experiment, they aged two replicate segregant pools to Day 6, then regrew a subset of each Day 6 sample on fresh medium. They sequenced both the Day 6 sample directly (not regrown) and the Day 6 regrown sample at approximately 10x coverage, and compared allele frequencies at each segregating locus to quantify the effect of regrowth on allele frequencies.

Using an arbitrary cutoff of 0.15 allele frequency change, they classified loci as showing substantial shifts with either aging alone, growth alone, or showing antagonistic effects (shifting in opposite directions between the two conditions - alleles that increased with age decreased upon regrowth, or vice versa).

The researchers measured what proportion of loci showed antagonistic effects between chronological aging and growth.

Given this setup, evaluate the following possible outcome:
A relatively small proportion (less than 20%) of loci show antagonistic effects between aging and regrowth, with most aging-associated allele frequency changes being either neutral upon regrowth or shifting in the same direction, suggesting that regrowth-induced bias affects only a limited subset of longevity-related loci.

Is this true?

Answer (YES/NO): YES